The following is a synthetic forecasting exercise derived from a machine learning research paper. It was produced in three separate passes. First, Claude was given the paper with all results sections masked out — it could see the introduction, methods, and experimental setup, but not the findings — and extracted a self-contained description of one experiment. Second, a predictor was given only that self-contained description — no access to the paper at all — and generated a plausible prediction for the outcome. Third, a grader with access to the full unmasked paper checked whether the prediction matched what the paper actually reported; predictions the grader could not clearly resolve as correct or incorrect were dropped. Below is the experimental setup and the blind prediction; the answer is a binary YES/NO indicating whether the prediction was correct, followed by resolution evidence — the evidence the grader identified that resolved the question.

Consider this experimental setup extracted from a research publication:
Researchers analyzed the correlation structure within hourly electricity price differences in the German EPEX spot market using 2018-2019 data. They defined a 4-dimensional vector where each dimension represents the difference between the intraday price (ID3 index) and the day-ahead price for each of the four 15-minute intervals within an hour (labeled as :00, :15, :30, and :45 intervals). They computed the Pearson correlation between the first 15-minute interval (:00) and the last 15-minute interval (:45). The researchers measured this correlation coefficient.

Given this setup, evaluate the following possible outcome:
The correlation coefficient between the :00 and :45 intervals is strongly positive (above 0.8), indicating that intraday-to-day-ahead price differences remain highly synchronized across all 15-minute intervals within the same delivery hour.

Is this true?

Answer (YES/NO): NO